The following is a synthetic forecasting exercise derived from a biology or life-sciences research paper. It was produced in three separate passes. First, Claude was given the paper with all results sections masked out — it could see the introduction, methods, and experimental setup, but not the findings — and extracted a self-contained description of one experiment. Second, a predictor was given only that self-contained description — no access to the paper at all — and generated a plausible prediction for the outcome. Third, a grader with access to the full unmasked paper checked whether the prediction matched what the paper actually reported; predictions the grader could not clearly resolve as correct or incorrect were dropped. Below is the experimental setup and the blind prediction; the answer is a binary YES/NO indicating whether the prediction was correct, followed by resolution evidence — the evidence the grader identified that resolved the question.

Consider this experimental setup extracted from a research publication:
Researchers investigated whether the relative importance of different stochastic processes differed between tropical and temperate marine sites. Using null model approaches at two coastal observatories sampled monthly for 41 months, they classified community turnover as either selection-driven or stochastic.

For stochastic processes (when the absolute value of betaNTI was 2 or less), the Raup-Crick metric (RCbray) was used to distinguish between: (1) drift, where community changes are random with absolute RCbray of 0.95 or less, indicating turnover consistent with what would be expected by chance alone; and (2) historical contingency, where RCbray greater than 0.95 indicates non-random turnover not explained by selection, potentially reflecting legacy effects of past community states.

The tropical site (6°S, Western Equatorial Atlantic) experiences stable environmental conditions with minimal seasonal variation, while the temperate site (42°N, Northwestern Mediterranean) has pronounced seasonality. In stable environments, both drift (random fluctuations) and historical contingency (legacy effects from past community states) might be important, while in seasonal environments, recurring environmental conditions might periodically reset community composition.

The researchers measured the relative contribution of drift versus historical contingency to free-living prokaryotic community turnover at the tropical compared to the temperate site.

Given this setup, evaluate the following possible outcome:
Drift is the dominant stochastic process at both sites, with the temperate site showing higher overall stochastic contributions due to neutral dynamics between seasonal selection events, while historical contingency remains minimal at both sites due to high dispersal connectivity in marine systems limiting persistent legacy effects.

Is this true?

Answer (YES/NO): NO